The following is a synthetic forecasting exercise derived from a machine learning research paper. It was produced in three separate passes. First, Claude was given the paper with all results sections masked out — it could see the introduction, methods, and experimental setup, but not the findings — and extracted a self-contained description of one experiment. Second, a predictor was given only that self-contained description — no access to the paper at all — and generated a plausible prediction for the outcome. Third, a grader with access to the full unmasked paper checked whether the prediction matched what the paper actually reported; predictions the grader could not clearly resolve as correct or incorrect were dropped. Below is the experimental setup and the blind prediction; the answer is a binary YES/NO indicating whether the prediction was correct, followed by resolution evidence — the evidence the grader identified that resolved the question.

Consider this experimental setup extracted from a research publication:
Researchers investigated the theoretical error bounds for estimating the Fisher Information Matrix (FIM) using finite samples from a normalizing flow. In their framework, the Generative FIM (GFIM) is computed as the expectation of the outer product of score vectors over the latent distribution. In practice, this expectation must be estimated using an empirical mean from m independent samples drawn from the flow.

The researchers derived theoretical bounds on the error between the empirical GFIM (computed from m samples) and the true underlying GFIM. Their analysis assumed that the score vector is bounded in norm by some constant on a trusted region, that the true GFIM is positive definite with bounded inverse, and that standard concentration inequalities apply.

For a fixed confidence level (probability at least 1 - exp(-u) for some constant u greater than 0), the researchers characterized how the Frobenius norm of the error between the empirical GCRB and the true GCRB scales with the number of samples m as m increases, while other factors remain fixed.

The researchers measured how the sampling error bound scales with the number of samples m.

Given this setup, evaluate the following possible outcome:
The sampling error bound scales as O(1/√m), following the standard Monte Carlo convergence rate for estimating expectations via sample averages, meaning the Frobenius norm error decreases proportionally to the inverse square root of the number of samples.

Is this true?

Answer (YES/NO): YES